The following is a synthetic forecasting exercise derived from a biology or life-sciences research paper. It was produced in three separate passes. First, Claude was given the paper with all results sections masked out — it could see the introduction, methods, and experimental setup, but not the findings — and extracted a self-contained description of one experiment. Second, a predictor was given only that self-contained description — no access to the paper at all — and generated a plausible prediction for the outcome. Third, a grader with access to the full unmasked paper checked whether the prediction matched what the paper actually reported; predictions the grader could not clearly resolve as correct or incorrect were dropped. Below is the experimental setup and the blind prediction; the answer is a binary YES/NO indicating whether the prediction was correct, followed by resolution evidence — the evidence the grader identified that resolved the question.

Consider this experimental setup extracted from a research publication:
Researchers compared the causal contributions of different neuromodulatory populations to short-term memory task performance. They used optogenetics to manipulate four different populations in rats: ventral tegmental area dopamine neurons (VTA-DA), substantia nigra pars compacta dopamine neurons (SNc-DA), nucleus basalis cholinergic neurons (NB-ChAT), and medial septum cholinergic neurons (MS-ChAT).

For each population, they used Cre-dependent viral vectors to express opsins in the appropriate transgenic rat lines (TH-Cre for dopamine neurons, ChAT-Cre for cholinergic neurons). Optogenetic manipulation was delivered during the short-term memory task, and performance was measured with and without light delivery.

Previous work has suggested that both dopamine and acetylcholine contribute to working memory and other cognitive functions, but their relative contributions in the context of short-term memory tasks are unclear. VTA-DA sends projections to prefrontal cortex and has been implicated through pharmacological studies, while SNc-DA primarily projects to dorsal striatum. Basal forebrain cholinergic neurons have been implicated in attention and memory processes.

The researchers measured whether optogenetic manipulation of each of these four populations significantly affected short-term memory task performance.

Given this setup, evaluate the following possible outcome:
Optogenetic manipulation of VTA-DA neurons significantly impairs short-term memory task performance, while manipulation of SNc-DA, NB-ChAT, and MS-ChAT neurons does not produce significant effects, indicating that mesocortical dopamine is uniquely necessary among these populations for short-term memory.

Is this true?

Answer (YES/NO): NO